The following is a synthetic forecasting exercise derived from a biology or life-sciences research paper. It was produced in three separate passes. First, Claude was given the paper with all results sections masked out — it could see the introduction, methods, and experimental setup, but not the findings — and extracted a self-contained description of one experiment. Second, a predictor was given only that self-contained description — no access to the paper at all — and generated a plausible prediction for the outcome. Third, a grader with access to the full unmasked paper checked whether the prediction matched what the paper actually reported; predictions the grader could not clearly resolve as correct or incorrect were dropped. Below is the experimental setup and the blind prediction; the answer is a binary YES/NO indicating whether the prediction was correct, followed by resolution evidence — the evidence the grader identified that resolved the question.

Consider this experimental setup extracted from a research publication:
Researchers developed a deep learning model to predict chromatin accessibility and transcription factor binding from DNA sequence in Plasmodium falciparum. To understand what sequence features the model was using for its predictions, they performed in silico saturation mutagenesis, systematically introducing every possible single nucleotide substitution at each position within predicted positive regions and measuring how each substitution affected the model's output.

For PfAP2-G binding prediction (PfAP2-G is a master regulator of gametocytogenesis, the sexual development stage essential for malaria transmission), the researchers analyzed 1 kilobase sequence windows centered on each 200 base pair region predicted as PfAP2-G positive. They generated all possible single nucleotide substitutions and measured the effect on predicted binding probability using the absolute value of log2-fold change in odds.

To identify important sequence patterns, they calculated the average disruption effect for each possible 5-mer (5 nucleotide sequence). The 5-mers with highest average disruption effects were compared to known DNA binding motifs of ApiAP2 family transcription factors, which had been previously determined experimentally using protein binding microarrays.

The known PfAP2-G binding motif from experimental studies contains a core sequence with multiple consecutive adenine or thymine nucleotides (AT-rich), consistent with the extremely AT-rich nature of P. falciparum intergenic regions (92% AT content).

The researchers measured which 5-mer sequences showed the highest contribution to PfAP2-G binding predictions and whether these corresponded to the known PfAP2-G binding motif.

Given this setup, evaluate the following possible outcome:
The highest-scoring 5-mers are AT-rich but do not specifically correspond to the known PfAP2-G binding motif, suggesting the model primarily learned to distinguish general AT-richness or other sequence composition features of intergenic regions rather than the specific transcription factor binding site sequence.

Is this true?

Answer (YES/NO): NO